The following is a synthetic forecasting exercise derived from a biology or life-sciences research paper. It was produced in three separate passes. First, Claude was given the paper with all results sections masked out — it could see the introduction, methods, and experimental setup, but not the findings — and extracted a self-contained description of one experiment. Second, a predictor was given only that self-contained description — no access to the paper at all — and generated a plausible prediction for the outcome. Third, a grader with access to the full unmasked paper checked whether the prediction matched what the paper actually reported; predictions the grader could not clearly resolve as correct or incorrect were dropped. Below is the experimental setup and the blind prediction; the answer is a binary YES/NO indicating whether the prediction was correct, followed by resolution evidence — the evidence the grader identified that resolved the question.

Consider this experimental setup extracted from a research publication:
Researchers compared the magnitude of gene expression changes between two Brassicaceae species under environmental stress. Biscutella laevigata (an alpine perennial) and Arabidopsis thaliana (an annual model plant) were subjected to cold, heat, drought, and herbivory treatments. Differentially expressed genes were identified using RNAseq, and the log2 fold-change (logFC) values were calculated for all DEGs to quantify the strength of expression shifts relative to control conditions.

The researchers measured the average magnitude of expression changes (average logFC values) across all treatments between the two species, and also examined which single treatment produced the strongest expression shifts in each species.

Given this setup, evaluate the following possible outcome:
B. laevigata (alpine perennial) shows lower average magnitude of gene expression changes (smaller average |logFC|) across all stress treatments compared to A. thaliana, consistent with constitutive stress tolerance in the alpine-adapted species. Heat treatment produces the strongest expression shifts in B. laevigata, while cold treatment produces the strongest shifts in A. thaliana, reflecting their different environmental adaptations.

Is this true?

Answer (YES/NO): NO